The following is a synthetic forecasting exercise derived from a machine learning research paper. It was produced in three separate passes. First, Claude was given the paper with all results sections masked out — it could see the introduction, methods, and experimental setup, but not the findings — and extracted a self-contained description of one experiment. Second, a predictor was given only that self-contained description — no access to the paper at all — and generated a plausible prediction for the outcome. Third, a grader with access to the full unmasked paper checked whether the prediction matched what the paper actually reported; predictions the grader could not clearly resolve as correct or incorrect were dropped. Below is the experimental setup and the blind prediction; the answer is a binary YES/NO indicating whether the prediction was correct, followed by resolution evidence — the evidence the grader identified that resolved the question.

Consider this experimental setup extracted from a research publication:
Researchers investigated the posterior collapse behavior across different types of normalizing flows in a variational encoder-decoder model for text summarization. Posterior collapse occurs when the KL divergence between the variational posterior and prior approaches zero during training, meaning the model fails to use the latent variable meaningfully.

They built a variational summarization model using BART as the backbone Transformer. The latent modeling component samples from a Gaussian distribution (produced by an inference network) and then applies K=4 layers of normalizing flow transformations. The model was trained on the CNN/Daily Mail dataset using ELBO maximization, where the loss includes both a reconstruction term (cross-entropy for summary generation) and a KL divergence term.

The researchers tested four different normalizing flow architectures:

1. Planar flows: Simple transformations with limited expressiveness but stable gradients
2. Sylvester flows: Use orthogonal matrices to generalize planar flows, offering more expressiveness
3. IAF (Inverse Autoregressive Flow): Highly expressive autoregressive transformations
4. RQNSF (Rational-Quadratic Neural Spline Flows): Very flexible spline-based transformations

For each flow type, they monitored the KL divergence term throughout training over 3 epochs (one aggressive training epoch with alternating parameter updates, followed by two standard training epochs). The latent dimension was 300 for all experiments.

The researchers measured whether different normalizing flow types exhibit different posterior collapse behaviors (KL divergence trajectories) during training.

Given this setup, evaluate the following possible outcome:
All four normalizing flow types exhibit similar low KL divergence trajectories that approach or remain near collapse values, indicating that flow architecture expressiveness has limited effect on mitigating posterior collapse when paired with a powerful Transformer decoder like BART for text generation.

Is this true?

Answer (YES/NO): NO